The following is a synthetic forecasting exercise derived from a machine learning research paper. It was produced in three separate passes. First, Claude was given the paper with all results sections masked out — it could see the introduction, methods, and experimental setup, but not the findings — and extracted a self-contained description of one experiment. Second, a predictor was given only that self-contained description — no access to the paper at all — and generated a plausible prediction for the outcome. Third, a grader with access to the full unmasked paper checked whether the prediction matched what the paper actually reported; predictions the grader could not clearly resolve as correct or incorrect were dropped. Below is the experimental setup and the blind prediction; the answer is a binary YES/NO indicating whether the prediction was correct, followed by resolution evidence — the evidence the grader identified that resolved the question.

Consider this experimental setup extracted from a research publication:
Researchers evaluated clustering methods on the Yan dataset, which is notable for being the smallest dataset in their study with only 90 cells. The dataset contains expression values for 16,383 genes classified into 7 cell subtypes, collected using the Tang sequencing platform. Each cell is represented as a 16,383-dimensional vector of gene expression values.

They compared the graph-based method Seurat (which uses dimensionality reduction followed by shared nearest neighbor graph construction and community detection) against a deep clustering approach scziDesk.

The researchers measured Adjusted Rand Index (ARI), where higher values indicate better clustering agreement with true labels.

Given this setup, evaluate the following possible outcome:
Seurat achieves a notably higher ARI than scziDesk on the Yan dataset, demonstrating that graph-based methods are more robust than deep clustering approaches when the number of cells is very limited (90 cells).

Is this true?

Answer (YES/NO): NO